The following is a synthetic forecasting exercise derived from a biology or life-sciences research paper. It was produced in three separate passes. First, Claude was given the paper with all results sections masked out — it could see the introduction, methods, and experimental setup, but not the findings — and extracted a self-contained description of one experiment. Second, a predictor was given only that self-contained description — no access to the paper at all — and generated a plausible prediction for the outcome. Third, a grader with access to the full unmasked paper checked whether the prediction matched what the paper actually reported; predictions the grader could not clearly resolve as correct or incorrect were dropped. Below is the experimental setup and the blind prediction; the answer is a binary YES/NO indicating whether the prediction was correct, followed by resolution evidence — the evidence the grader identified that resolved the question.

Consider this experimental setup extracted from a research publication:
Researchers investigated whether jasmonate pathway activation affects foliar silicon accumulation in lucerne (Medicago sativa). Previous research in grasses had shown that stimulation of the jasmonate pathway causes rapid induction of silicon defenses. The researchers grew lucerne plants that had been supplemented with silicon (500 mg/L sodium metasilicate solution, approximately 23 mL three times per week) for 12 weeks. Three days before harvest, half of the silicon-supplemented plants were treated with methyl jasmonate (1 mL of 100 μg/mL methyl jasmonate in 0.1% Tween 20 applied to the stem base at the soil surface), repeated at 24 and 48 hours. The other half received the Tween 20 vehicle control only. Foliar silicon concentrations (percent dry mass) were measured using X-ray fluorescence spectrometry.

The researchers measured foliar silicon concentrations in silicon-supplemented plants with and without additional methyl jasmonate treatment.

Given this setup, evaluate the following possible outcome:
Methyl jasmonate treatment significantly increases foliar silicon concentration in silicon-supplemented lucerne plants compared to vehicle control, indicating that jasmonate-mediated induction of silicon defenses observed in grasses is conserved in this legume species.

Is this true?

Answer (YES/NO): NO